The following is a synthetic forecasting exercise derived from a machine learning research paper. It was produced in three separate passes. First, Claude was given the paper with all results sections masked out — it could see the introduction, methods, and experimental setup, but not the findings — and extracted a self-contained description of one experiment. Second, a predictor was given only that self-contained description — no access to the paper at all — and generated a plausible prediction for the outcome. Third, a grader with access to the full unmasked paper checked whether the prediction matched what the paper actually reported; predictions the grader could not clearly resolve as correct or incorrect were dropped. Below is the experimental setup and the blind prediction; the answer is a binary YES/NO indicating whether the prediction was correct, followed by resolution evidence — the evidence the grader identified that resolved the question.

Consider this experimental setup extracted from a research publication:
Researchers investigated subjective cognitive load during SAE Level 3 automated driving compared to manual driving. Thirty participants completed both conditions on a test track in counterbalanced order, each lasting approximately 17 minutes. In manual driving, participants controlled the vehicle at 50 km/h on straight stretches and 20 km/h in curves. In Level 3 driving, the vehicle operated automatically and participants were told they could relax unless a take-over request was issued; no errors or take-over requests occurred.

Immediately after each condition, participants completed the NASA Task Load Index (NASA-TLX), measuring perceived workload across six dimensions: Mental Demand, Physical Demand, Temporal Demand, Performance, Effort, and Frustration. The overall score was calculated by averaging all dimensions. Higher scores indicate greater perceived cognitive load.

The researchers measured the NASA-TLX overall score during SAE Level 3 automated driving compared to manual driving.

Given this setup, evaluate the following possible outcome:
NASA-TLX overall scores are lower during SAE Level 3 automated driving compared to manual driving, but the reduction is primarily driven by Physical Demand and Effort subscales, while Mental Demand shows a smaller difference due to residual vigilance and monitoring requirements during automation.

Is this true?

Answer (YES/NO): NO